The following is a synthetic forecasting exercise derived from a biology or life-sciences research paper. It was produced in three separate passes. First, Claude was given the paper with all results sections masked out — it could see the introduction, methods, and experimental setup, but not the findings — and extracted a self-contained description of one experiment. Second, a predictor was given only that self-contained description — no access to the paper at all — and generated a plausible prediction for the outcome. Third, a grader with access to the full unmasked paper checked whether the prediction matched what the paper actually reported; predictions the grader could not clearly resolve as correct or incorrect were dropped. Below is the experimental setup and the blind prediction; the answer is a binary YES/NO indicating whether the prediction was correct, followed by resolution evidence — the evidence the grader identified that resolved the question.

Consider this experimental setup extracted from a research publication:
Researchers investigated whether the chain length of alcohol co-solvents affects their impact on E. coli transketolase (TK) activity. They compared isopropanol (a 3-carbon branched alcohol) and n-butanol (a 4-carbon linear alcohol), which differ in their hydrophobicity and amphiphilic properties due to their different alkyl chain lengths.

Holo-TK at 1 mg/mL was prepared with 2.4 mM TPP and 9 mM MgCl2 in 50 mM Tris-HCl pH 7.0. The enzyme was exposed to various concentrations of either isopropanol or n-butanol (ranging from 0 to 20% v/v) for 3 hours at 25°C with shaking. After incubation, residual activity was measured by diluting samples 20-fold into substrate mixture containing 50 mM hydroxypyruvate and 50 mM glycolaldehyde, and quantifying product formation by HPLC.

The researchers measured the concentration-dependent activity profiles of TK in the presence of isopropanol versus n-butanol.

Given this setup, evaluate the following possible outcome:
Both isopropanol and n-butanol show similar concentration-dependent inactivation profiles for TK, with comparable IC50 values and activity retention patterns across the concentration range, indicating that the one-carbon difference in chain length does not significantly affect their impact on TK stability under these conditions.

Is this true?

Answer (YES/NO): NO